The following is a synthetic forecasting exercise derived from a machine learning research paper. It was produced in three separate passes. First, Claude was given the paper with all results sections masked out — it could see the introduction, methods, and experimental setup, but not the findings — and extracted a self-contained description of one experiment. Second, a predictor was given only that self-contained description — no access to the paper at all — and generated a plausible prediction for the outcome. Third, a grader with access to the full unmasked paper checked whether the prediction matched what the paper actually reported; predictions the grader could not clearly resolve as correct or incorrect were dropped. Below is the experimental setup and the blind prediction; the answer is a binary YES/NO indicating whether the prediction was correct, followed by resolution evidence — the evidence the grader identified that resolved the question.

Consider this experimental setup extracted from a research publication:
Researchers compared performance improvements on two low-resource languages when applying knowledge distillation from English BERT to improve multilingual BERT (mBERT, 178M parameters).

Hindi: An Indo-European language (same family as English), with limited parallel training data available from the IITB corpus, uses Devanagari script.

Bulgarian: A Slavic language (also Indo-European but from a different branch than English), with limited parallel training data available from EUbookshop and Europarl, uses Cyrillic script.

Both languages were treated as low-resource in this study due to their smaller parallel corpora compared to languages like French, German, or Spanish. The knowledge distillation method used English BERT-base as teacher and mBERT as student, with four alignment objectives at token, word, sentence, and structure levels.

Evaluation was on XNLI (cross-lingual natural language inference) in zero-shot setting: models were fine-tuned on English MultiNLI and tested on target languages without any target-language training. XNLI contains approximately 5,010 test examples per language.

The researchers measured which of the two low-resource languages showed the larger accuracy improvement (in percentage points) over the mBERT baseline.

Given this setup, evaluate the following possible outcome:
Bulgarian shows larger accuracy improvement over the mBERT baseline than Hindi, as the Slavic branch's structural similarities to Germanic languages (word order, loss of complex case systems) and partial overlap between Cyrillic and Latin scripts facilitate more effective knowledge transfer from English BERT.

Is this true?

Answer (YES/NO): NO